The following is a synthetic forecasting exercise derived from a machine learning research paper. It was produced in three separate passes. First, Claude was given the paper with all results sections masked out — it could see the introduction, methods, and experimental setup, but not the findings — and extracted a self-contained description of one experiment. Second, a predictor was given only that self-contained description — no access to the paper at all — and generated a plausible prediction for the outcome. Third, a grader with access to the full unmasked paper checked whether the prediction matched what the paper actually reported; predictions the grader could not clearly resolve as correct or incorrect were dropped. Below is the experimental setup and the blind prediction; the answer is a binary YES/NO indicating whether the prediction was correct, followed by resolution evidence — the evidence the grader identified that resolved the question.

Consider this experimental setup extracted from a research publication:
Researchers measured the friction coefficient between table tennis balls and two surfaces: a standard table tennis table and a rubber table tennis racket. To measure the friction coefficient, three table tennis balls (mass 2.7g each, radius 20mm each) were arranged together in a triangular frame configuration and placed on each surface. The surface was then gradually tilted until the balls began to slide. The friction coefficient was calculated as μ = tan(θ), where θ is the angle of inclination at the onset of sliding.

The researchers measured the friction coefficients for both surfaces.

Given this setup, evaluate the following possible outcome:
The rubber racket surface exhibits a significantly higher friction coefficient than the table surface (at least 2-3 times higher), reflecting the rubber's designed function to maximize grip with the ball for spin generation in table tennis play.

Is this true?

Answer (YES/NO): YES